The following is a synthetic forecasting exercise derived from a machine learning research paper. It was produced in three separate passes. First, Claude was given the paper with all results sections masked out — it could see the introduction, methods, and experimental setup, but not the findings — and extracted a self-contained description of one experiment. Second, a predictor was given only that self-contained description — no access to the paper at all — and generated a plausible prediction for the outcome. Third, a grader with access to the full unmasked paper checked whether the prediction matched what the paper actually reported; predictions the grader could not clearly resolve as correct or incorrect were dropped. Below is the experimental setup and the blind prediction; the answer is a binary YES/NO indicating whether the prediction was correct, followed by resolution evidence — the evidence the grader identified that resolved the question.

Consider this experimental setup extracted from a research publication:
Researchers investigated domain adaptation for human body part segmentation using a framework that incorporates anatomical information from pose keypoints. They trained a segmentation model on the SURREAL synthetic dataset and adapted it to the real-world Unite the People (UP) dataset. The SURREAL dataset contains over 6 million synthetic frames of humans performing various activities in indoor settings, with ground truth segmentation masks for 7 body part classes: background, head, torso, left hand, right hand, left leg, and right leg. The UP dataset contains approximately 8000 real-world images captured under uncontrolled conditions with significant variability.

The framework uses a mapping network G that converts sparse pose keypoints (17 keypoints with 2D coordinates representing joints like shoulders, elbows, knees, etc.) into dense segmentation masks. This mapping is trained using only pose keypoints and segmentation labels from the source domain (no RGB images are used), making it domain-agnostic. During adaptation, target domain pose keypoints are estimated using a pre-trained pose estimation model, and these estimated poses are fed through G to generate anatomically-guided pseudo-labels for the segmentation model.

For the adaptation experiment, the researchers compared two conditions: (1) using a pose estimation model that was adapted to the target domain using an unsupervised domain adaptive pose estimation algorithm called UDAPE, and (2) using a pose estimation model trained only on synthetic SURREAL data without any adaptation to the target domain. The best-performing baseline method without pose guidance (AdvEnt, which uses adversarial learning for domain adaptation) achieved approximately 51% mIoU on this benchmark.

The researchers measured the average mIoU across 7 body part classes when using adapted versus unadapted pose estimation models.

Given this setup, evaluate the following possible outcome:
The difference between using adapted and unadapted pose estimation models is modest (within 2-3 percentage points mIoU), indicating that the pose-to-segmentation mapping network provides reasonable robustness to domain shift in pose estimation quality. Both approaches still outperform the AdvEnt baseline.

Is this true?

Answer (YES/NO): NO